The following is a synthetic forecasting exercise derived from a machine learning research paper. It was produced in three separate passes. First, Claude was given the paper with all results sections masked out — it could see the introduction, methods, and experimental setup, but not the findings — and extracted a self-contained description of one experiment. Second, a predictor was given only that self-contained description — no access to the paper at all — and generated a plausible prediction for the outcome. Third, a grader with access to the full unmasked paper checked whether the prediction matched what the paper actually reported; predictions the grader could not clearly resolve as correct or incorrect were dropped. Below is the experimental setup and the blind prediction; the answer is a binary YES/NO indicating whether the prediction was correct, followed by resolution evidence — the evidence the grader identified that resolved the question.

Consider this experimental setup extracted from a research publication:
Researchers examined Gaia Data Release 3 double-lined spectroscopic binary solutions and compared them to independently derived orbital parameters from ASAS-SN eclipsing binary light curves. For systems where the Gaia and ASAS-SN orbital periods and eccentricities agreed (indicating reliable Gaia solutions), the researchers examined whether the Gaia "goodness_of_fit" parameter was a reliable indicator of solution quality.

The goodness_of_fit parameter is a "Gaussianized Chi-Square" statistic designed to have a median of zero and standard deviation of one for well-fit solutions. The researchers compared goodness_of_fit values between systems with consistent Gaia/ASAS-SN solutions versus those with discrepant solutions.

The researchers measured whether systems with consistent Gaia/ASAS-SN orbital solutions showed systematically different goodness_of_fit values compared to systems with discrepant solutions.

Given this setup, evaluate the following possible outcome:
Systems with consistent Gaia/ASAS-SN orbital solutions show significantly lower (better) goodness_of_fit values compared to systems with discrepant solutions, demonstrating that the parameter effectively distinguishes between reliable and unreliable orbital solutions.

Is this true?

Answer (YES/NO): NO